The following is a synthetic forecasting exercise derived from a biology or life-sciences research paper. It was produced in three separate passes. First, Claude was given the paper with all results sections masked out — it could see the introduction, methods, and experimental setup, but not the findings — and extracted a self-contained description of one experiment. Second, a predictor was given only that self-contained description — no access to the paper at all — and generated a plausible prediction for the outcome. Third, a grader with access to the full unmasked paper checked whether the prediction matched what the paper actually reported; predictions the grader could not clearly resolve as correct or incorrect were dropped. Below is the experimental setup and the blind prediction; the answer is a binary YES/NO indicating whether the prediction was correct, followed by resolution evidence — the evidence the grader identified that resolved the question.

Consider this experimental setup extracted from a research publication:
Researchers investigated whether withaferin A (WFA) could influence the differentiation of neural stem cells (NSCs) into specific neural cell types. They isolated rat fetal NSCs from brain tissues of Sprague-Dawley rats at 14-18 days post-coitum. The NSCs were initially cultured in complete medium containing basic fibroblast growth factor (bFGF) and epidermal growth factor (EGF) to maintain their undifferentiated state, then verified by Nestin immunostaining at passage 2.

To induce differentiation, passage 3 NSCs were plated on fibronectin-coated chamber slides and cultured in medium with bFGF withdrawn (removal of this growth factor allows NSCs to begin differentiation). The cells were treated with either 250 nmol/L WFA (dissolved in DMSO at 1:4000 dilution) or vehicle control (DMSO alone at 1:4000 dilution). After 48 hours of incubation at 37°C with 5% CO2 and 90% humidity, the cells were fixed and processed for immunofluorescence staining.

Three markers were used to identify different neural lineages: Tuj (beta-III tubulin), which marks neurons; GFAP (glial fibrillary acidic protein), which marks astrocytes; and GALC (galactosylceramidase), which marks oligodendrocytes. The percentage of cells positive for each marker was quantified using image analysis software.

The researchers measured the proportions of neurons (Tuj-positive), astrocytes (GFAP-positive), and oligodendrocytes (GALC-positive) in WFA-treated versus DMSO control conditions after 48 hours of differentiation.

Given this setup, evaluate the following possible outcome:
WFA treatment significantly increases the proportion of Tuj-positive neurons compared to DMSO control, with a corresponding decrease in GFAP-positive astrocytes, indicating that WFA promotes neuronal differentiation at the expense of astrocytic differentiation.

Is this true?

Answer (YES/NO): YES